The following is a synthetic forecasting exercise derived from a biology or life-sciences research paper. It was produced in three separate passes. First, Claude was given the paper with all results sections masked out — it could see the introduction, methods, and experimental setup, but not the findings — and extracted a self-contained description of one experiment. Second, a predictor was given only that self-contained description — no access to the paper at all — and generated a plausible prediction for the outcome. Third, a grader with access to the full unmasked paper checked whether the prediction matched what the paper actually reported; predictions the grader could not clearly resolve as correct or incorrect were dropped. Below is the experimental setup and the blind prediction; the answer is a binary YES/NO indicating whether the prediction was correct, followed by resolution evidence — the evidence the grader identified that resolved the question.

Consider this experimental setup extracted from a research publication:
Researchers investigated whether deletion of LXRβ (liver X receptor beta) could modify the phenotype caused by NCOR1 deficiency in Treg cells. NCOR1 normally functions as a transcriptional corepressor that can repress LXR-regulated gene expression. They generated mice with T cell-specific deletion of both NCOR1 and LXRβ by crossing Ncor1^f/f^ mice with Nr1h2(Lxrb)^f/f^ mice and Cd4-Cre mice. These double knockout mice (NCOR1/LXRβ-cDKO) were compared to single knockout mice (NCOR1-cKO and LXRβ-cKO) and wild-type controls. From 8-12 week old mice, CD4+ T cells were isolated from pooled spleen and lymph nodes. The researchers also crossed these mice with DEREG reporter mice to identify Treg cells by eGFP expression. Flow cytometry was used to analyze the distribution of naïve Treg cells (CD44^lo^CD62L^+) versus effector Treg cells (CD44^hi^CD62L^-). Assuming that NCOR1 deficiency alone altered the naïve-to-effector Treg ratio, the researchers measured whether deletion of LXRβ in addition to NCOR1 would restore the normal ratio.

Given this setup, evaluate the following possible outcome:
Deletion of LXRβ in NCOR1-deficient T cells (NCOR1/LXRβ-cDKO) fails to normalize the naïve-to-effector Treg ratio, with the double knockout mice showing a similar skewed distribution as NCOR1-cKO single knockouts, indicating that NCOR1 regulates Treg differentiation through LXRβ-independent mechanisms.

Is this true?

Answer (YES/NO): YES